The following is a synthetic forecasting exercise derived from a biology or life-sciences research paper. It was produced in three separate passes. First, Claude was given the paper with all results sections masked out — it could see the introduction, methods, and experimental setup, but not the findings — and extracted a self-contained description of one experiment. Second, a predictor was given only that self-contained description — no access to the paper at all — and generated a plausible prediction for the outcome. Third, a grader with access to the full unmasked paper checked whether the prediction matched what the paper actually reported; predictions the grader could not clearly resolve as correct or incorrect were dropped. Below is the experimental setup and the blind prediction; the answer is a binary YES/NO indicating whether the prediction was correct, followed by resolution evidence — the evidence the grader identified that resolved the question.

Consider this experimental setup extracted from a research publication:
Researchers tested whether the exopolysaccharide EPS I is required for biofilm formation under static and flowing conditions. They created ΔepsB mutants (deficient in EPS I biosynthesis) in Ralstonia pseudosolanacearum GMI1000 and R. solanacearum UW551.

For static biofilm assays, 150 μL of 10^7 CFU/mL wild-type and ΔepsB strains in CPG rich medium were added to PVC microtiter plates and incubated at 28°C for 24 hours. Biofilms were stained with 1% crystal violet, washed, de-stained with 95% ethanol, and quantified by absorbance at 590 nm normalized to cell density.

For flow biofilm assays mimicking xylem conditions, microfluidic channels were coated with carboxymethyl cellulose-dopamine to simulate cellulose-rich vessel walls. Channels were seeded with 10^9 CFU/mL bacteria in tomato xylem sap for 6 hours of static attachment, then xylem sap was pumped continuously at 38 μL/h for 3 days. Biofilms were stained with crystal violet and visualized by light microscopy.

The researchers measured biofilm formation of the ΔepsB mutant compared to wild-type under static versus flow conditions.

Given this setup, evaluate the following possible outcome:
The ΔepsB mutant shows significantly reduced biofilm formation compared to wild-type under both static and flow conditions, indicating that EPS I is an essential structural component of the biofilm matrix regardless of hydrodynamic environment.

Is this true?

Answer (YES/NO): NO